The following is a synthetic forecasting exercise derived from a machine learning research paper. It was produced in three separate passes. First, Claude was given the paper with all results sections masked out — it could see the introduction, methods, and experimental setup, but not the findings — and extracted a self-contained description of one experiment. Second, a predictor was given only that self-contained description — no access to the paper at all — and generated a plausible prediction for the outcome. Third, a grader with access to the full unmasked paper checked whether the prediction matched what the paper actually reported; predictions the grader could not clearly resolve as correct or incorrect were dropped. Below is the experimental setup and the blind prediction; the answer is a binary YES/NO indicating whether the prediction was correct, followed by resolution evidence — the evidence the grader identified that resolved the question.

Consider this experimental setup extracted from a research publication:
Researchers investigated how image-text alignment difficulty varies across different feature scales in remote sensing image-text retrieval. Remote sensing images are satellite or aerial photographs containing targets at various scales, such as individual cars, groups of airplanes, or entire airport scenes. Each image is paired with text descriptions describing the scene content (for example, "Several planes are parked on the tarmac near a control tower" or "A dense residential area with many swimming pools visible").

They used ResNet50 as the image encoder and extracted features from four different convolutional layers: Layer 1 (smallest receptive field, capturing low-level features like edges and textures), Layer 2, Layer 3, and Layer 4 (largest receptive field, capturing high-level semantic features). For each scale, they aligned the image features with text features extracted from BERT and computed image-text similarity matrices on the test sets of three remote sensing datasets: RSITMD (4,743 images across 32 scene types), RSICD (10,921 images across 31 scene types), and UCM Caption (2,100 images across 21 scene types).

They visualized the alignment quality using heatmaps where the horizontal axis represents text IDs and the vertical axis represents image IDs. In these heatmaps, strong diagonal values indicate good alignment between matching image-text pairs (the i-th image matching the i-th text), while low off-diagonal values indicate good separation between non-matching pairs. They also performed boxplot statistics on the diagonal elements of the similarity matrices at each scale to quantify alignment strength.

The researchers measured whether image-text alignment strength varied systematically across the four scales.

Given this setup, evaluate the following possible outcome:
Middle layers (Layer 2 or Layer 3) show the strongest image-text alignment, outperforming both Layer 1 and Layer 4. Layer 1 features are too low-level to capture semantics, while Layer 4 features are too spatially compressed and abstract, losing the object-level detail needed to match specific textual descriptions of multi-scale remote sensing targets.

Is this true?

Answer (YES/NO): NO